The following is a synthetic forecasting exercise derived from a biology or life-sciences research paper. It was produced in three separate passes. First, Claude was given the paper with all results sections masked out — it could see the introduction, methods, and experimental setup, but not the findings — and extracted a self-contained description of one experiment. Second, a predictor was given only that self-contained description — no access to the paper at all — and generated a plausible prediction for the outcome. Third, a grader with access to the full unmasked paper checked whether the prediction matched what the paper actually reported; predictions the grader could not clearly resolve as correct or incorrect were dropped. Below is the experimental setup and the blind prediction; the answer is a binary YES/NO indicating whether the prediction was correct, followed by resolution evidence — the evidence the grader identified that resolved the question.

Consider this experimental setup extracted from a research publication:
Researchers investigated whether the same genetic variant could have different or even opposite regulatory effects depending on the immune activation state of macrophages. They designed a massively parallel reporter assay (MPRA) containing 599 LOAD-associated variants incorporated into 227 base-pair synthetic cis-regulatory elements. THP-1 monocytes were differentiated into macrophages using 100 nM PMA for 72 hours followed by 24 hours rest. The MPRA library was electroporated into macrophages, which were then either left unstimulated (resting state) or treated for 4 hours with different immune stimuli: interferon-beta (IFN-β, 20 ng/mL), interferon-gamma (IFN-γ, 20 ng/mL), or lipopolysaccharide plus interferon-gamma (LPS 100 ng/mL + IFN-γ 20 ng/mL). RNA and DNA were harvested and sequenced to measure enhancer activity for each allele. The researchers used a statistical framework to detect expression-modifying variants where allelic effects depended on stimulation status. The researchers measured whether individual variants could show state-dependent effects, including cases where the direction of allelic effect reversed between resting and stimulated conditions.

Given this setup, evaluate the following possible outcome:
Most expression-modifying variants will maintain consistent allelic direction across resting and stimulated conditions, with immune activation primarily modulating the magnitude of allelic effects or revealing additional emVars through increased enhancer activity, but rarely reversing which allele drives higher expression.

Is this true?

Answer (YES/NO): YES